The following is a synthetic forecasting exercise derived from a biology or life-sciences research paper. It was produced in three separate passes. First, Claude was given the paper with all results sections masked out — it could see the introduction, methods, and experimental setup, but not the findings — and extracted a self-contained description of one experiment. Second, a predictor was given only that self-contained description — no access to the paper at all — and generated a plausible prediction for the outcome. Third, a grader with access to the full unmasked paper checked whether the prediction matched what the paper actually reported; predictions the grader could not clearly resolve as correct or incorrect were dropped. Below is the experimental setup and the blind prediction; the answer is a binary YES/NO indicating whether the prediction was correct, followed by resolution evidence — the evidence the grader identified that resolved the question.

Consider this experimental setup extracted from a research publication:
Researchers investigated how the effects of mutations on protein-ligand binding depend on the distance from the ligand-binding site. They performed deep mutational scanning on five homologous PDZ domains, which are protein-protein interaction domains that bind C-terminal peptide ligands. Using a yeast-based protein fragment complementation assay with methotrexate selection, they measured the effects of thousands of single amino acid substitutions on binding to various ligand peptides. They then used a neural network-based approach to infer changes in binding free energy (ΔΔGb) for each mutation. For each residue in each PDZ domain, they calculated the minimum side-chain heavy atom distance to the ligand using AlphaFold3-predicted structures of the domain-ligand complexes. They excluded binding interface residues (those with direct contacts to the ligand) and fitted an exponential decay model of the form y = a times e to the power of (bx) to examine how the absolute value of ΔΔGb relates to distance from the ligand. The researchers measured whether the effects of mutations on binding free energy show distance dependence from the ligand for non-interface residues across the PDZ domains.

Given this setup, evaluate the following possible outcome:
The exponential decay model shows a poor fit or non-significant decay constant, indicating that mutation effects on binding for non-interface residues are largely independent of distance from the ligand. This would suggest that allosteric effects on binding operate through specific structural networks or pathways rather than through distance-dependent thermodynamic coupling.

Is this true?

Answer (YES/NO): NO